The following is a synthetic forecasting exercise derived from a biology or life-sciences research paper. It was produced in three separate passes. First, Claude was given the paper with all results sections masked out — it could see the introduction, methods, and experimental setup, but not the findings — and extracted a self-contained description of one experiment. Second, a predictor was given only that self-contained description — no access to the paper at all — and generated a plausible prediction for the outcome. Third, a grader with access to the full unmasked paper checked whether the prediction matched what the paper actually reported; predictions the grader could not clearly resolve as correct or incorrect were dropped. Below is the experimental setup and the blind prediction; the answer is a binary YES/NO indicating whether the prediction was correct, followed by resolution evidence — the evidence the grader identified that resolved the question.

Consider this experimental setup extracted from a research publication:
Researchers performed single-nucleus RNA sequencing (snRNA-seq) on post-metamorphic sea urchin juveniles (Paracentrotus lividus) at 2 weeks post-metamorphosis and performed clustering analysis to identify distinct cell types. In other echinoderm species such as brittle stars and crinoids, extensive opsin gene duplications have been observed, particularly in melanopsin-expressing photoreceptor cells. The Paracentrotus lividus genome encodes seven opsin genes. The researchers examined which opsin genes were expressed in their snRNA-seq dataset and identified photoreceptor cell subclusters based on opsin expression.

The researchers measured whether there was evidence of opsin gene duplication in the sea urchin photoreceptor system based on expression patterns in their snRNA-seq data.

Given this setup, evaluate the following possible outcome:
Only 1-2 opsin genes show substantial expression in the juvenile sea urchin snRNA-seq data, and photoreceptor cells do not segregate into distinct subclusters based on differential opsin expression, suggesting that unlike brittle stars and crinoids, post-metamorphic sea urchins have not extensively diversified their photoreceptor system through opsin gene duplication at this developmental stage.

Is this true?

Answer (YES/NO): NO